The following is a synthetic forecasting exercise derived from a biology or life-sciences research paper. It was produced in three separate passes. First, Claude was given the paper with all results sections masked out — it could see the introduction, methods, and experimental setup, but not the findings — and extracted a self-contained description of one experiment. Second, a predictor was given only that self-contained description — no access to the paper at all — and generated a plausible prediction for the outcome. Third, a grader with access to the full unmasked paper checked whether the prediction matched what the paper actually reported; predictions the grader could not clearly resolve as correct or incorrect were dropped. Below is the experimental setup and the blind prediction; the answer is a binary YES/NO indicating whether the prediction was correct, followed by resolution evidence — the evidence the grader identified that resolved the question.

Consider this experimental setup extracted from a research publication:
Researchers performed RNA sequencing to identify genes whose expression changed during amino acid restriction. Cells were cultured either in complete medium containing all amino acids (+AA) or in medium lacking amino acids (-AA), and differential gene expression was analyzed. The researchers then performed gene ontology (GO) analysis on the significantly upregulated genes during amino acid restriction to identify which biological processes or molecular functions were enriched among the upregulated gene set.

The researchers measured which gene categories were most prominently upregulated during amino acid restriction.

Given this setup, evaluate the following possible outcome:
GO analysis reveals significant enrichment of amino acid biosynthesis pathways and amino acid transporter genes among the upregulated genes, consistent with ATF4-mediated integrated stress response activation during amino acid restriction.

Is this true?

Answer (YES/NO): NO